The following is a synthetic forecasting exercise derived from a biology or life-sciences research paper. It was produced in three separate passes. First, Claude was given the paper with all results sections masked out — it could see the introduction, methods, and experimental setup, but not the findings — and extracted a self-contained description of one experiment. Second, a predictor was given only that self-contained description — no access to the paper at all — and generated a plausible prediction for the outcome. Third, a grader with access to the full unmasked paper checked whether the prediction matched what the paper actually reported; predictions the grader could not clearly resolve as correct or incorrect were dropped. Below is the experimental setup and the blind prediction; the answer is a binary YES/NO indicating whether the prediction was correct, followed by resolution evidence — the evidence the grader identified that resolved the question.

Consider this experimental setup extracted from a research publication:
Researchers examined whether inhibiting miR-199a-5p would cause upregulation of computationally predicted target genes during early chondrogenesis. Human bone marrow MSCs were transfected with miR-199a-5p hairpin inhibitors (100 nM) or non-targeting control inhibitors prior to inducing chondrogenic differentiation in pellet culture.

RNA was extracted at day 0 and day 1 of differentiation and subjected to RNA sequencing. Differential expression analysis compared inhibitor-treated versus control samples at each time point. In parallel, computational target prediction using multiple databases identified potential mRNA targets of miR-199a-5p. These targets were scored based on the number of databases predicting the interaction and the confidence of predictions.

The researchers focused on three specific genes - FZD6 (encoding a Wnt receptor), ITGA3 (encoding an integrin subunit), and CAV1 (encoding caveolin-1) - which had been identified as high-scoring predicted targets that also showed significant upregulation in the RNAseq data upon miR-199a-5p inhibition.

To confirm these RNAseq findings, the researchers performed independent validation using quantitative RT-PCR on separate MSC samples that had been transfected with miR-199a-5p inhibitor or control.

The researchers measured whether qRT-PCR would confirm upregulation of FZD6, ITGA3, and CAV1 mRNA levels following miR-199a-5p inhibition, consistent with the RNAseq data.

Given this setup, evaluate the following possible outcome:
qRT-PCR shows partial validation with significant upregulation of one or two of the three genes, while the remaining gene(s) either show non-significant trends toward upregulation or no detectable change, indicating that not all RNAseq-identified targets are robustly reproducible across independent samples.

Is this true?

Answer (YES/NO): NO